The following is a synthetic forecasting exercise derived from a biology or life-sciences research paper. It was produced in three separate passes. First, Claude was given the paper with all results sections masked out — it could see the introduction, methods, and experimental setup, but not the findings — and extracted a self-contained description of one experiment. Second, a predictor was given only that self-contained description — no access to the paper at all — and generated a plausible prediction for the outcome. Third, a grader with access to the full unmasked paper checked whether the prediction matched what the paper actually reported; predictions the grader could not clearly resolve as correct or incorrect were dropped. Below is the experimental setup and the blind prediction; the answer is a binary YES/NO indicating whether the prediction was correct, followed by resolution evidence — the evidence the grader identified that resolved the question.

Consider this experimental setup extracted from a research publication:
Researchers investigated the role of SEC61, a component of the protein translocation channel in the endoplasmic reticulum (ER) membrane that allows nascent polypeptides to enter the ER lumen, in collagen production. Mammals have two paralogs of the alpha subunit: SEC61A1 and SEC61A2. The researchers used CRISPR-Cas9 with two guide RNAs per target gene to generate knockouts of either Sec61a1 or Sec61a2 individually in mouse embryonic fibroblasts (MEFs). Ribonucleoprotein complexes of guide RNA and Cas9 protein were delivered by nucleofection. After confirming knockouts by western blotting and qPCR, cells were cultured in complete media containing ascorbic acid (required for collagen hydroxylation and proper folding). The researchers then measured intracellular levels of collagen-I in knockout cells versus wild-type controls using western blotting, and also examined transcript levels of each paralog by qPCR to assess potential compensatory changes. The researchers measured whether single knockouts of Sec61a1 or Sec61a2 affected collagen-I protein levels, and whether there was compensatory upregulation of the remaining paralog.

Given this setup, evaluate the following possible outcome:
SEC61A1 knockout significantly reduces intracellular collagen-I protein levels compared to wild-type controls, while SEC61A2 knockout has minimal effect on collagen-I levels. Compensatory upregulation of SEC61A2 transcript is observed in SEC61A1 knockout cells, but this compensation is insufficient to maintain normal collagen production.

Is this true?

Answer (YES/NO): NO